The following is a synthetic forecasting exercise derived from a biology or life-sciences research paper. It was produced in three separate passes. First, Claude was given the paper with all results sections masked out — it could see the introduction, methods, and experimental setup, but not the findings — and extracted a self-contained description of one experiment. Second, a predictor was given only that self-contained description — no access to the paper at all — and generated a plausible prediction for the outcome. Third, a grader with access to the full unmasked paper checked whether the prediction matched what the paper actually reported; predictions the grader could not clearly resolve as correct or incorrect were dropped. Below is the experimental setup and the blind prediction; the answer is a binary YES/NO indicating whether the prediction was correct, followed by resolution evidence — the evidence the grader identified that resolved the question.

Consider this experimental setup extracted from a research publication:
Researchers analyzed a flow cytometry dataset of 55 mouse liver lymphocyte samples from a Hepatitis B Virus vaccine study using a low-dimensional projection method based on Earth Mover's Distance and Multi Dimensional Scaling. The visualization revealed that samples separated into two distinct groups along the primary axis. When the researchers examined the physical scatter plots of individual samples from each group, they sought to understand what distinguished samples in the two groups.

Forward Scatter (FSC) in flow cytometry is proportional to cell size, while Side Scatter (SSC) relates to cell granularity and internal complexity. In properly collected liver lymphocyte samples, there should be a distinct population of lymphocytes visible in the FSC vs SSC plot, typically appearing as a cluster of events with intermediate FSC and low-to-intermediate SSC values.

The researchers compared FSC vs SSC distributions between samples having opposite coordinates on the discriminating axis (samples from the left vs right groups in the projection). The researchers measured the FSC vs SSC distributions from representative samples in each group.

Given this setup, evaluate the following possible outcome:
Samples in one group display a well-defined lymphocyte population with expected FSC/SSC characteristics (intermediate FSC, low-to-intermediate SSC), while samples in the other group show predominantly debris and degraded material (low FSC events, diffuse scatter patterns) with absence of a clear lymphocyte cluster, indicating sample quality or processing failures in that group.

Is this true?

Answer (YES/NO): YES